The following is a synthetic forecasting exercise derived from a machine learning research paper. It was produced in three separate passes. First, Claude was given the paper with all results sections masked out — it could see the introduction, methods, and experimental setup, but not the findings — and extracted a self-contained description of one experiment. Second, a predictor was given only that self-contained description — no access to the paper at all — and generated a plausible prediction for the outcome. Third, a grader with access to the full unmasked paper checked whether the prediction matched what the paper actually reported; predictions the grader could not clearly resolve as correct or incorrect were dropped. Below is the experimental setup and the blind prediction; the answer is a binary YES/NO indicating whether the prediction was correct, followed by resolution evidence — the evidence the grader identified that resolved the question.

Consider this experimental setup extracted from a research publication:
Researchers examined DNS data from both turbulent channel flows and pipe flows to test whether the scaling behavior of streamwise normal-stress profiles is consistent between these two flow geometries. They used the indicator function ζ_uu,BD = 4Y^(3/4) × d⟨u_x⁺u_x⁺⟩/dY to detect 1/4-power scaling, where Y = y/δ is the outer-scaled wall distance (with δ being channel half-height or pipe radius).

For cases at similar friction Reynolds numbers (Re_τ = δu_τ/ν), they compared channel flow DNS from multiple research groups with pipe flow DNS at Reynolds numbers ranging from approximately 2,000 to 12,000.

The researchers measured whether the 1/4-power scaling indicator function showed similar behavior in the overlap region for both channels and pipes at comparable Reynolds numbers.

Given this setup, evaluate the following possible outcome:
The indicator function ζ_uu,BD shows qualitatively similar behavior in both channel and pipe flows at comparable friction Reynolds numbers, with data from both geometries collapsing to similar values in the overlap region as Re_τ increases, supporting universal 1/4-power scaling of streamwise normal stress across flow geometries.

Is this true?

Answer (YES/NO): NO